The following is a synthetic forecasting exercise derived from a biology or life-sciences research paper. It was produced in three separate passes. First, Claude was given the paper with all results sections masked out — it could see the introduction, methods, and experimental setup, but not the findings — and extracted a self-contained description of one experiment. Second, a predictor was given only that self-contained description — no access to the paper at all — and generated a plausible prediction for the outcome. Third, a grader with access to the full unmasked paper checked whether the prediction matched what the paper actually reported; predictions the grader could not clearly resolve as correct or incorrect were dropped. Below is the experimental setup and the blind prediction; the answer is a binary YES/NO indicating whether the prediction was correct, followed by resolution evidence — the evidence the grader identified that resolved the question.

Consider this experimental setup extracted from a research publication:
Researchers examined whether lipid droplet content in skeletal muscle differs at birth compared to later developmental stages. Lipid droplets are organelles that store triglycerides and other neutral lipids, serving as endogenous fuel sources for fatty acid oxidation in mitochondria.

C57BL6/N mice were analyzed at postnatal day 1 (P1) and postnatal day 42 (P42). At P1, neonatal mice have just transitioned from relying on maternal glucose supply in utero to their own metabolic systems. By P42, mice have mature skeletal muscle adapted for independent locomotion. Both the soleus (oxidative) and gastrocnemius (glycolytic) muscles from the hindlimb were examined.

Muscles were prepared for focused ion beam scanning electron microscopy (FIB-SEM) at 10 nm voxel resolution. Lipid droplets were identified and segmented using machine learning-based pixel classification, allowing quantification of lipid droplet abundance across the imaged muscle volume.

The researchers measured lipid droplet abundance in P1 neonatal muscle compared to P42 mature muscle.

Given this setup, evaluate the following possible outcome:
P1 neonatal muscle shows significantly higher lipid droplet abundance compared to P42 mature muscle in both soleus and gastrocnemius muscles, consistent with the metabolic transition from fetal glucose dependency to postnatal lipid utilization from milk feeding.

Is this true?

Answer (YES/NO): YES